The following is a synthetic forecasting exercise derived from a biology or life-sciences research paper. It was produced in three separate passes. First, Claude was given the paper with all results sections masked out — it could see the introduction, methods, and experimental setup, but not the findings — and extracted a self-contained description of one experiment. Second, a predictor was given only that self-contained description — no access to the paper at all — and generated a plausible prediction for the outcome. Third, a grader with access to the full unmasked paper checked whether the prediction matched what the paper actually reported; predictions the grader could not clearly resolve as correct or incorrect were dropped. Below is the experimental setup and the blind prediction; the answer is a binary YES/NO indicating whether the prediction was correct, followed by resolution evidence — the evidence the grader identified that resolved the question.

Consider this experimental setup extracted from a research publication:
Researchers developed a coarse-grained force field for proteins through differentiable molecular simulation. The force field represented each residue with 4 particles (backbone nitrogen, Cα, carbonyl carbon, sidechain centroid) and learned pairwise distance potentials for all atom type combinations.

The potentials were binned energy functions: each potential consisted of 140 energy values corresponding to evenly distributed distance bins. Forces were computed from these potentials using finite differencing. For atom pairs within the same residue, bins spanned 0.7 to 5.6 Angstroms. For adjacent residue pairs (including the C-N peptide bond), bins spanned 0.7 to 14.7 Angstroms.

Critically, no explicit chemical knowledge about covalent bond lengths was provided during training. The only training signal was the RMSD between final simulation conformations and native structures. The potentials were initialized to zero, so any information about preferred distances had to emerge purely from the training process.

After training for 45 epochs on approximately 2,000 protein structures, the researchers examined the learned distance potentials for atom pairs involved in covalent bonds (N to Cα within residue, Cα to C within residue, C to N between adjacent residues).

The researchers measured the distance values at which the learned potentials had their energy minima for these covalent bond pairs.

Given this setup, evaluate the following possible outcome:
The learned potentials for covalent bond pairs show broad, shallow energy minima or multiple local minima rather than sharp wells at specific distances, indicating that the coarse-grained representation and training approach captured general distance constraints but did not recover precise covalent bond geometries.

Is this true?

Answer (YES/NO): NO